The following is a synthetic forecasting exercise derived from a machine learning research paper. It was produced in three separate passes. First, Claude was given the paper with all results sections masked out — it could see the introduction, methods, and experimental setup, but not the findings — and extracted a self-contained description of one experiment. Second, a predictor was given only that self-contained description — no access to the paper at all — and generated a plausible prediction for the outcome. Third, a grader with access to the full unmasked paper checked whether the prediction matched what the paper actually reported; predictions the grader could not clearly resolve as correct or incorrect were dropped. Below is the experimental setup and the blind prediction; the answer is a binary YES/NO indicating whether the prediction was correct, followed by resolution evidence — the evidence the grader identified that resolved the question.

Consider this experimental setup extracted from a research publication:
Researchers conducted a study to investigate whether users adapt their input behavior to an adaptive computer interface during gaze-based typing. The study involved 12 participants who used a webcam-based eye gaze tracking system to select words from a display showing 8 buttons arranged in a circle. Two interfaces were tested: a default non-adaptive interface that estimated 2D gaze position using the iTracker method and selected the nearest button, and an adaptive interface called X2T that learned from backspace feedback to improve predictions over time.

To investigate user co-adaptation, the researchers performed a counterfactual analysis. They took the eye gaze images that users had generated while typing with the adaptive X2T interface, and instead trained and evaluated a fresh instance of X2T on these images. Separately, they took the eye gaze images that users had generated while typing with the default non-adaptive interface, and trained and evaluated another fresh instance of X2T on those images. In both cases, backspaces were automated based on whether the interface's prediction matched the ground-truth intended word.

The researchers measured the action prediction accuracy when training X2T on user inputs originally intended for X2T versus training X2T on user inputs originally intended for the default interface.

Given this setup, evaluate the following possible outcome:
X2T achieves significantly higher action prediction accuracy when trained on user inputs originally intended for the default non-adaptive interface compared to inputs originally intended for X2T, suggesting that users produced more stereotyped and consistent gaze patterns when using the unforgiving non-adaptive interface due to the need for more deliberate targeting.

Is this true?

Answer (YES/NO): NO